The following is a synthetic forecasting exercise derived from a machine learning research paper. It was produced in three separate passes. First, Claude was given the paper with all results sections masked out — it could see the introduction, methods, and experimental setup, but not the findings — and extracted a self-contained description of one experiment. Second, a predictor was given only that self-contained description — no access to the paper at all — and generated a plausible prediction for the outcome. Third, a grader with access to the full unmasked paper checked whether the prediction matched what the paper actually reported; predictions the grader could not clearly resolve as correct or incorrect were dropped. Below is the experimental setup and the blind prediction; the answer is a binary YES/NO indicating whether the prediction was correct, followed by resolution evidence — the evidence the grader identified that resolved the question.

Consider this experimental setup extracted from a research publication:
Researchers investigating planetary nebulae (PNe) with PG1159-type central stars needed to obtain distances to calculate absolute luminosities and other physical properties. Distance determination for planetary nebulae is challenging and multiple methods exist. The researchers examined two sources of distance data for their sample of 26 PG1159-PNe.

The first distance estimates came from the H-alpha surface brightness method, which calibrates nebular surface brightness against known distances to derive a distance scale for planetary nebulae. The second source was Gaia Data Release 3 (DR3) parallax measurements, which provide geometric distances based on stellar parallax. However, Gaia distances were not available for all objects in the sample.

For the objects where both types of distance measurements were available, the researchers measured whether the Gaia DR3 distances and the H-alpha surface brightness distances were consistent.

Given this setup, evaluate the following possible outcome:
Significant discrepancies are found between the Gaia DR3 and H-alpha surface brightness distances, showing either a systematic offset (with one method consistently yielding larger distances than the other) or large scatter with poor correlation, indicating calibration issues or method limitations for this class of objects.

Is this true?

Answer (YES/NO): NO